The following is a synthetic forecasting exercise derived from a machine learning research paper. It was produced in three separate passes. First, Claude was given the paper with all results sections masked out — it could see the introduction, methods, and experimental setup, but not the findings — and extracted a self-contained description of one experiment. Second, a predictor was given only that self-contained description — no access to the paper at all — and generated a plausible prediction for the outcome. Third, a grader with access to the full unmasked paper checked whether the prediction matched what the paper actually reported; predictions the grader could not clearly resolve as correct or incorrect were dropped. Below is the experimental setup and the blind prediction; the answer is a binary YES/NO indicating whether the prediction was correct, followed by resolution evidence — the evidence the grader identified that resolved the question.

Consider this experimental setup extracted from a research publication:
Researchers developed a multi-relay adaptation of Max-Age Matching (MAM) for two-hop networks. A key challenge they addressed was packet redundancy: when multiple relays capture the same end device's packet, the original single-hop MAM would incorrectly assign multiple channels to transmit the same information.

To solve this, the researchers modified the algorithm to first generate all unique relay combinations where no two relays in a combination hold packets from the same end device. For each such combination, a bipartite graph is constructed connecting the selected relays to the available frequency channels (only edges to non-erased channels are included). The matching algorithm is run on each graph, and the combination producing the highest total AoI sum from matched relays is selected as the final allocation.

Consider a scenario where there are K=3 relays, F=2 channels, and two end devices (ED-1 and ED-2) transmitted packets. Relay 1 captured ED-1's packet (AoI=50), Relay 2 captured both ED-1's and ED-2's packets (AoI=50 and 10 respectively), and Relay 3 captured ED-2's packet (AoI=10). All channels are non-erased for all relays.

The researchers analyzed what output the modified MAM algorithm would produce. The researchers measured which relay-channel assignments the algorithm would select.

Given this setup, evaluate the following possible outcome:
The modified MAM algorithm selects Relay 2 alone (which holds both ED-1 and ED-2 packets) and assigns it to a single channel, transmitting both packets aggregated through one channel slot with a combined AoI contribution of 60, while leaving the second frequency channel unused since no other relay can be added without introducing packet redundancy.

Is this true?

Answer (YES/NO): NO